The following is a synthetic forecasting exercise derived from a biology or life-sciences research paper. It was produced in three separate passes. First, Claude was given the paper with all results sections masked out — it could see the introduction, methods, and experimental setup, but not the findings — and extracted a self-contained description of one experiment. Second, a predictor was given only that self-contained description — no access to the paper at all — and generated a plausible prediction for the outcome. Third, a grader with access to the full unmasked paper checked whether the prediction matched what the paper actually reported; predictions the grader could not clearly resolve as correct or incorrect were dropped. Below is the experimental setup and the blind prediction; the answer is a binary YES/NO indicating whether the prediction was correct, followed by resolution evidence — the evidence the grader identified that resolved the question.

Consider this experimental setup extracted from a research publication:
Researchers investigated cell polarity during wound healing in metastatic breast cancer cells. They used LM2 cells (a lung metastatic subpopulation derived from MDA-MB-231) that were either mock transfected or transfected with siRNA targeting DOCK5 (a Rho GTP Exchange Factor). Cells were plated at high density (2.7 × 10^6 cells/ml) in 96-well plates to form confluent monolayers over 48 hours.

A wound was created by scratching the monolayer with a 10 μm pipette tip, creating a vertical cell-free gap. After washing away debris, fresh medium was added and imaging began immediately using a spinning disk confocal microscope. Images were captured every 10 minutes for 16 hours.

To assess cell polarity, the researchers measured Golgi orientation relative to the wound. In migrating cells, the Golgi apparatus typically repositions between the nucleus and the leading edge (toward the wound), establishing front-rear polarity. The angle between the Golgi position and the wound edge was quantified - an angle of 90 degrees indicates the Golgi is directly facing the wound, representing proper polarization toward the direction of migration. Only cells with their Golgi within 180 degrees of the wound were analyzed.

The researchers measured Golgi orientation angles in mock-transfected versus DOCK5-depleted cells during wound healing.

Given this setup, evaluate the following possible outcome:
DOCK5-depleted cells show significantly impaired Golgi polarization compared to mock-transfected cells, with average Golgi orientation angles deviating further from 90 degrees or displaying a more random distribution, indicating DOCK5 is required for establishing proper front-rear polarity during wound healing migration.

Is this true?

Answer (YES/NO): YES